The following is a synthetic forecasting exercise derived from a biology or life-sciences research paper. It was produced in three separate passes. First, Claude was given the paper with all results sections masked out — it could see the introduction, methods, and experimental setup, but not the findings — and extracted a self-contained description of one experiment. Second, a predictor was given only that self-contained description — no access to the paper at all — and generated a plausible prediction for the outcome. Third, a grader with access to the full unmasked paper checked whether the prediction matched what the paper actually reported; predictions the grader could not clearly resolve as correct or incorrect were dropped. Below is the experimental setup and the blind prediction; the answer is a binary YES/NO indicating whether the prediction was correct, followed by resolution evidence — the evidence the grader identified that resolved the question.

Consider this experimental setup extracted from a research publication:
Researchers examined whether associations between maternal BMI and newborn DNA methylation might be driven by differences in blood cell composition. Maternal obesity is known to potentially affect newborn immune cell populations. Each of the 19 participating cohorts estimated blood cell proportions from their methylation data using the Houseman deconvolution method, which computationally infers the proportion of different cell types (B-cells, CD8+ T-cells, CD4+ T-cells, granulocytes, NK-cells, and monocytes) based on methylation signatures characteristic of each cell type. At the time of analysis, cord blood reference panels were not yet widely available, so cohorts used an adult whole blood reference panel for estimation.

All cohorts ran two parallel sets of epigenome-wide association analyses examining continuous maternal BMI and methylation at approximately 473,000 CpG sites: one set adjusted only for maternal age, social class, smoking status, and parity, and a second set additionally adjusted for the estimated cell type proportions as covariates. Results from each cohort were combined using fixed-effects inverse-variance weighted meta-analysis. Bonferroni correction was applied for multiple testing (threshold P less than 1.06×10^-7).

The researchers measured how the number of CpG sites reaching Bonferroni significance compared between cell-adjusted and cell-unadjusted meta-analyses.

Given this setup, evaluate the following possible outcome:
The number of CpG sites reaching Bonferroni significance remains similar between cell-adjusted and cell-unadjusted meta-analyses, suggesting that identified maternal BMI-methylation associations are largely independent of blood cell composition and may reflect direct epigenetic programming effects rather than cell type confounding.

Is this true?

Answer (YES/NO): NO